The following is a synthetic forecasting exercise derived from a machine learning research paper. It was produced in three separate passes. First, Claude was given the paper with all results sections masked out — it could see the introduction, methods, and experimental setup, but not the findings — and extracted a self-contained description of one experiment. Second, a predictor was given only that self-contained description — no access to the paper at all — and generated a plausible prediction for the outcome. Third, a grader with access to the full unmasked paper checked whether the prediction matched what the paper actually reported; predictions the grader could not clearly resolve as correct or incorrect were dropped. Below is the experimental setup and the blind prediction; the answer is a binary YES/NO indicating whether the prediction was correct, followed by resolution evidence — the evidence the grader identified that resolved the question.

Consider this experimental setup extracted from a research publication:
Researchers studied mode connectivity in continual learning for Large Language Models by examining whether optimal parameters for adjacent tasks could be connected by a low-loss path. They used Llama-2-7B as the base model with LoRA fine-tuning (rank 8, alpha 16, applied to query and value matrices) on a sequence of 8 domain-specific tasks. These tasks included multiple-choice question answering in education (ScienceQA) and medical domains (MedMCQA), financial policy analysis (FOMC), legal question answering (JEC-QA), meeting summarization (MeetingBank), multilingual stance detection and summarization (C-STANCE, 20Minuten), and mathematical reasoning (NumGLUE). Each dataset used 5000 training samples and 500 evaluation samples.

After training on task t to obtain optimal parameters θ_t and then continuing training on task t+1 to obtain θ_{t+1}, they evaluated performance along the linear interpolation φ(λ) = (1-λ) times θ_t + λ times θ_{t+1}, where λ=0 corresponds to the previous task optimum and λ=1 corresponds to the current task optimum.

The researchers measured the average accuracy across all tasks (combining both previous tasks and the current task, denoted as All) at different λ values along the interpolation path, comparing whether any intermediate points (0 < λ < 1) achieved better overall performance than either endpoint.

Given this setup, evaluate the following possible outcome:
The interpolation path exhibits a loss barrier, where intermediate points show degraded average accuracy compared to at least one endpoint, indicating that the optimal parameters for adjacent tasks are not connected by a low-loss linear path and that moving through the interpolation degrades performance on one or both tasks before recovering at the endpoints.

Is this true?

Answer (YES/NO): NO